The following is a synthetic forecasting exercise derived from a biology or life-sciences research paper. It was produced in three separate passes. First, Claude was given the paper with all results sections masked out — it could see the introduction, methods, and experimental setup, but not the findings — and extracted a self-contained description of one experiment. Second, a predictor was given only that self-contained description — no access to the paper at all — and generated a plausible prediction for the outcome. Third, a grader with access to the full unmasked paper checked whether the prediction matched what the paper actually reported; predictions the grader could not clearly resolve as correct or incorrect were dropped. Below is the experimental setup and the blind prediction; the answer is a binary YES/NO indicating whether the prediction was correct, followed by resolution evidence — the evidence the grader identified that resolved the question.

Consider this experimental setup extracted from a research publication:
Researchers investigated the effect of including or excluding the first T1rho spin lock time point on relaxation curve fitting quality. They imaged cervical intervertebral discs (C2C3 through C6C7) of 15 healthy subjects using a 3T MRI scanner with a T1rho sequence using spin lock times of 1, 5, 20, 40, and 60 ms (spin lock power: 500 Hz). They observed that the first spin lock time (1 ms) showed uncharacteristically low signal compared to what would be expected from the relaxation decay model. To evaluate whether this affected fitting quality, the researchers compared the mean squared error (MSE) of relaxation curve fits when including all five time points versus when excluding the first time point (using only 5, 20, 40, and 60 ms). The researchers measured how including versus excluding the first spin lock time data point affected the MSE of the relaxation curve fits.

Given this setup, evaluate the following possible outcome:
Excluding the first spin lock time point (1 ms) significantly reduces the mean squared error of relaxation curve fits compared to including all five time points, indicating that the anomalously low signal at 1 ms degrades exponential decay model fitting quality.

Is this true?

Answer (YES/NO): YES